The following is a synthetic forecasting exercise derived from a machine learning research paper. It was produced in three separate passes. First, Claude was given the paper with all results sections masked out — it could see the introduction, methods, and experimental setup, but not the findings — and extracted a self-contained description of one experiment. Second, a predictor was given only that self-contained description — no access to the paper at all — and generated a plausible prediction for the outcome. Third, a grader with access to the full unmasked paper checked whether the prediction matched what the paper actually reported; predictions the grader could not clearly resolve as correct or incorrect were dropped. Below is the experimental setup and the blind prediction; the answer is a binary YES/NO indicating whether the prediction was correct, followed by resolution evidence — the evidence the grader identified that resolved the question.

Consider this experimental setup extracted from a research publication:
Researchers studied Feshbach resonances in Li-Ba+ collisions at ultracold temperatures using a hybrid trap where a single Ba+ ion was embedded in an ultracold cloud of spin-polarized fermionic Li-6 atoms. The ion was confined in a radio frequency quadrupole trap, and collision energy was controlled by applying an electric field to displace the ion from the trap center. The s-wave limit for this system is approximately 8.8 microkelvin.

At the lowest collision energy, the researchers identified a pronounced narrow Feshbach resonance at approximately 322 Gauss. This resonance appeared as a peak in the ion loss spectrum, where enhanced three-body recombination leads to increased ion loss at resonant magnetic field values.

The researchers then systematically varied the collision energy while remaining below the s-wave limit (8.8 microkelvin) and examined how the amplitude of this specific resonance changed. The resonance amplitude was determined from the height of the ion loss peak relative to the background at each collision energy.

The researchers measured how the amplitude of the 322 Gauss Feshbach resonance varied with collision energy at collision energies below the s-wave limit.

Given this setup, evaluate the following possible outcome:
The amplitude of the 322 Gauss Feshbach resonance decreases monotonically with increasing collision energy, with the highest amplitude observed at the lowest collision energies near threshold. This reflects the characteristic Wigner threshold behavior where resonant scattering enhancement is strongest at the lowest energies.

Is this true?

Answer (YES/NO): YES